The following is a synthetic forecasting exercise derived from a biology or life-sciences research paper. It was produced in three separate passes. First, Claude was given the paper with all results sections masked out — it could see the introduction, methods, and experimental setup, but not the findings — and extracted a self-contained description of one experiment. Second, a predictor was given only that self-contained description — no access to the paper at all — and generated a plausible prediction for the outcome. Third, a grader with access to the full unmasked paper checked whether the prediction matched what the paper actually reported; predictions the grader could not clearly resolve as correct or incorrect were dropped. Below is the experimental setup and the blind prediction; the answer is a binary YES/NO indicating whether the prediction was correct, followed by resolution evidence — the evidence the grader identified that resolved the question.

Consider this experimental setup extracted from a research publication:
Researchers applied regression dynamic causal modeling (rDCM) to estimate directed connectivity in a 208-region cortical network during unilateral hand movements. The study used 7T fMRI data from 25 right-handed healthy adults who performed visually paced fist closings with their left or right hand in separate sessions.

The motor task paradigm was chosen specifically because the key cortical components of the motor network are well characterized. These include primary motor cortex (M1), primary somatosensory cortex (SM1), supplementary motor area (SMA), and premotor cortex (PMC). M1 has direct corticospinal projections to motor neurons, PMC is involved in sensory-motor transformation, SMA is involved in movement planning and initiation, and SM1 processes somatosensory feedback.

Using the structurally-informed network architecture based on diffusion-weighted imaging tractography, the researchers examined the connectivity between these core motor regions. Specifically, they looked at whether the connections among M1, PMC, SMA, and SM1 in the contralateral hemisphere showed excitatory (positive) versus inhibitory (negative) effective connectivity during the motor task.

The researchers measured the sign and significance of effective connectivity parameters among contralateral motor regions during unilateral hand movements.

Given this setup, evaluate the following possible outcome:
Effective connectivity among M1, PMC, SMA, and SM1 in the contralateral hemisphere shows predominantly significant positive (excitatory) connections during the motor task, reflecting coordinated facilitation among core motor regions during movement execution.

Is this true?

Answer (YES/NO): YES